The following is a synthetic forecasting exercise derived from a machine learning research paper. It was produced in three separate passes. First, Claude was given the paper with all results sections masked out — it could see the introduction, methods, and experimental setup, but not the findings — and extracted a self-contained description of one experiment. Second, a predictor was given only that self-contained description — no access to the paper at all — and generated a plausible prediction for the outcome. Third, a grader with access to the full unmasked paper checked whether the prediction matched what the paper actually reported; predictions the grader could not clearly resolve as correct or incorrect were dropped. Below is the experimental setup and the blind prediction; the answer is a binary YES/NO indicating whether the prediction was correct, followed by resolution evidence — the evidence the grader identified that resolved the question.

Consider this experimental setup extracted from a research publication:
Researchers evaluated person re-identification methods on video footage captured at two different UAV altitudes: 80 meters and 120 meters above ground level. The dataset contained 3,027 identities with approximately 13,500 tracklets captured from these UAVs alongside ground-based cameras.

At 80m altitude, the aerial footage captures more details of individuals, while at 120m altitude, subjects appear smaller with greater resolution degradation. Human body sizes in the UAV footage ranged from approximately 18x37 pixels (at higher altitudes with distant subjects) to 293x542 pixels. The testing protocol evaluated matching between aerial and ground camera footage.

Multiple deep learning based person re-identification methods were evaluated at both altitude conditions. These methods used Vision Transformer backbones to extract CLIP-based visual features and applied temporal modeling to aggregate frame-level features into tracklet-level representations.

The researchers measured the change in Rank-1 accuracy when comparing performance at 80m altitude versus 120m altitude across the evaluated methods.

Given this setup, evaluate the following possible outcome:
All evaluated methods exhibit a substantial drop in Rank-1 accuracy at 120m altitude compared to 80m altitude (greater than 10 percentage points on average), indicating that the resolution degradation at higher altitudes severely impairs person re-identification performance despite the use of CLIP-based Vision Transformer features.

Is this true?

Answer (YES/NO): NO